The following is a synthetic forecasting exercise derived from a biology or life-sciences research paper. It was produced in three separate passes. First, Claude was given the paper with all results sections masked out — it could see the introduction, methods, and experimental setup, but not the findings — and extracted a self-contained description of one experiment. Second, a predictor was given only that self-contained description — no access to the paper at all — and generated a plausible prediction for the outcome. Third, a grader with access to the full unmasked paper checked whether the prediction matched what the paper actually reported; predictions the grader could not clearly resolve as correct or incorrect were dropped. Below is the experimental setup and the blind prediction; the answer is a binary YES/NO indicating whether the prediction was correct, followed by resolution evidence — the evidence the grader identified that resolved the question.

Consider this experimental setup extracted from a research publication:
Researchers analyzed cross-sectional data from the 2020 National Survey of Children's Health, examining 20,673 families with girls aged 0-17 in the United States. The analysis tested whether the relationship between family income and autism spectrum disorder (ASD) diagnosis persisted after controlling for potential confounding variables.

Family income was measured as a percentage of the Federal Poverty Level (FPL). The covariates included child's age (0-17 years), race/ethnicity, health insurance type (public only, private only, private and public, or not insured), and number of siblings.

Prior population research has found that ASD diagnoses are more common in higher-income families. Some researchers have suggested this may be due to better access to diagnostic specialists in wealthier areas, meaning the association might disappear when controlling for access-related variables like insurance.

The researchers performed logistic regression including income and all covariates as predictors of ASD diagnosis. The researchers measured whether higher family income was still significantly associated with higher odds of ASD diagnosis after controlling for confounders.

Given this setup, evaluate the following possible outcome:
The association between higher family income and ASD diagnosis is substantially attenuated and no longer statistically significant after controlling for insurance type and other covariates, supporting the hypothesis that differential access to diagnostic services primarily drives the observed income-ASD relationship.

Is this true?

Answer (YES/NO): NO